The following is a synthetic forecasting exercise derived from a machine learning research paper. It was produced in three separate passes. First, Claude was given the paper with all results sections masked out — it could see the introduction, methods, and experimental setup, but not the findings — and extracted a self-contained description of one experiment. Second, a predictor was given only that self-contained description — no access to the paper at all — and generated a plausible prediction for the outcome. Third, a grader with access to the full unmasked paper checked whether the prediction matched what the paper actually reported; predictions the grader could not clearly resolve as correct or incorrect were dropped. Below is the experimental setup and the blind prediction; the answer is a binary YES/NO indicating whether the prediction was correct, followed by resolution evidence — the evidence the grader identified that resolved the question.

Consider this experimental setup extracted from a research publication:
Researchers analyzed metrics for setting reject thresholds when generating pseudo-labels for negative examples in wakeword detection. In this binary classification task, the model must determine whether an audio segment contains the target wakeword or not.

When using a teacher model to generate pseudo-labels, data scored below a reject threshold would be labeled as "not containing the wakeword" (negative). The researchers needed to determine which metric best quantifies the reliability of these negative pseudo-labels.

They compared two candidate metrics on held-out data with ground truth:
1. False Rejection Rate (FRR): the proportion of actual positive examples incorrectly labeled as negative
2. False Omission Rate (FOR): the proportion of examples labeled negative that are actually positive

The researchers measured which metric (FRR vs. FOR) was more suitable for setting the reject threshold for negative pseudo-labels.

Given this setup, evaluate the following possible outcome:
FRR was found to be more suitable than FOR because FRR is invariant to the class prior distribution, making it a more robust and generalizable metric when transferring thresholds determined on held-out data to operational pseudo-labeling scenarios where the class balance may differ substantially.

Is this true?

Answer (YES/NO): NO